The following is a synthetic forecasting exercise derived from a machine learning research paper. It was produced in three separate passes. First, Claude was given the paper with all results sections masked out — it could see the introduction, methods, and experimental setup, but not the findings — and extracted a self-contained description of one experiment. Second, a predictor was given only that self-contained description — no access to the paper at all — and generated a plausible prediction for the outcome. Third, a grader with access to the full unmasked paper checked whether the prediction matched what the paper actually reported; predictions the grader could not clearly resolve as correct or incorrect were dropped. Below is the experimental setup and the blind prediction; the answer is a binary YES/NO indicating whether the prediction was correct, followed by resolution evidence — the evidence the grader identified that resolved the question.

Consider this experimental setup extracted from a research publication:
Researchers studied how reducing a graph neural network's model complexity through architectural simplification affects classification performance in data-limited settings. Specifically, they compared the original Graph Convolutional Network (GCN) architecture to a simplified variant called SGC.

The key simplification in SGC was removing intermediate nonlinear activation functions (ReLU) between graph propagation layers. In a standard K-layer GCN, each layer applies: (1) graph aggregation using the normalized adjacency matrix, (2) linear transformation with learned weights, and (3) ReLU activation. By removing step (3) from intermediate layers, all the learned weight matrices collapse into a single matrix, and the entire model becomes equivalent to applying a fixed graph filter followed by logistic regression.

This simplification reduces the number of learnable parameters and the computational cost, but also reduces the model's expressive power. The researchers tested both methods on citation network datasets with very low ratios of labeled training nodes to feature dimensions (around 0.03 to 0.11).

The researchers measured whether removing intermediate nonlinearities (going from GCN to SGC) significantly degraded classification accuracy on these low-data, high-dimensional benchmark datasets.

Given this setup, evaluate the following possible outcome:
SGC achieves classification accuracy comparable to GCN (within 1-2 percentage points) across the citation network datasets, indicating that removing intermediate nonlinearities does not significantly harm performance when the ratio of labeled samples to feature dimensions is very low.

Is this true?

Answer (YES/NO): YES